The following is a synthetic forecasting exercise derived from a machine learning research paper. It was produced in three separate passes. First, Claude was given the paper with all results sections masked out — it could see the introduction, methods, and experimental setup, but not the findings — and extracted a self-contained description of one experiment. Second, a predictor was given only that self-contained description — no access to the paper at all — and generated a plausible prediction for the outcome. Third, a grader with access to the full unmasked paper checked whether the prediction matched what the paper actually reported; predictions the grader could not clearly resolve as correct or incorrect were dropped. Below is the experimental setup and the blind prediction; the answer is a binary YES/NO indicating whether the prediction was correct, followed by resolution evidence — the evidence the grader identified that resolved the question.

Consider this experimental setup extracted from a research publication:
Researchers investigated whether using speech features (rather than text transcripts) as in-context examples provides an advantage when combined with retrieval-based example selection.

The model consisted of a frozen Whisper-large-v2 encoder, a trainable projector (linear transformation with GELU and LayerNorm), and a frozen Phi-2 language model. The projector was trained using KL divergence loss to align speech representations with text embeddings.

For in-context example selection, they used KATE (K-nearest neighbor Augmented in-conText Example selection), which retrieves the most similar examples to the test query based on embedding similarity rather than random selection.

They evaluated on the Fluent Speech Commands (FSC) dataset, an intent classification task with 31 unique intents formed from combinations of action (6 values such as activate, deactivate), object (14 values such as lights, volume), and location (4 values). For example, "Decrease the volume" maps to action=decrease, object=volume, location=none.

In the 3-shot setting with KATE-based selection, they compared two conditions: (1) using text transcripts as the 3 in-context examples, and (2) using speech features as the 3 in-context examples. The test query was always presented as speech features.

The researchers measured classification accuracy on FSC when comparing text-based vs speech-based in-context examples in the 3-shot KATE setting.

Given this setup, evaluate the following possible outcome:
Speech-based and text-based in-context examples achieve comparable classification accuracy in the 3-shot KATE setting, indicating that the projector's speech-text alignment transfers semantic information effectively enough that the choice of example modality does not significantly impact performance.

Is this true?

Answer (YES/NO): NO